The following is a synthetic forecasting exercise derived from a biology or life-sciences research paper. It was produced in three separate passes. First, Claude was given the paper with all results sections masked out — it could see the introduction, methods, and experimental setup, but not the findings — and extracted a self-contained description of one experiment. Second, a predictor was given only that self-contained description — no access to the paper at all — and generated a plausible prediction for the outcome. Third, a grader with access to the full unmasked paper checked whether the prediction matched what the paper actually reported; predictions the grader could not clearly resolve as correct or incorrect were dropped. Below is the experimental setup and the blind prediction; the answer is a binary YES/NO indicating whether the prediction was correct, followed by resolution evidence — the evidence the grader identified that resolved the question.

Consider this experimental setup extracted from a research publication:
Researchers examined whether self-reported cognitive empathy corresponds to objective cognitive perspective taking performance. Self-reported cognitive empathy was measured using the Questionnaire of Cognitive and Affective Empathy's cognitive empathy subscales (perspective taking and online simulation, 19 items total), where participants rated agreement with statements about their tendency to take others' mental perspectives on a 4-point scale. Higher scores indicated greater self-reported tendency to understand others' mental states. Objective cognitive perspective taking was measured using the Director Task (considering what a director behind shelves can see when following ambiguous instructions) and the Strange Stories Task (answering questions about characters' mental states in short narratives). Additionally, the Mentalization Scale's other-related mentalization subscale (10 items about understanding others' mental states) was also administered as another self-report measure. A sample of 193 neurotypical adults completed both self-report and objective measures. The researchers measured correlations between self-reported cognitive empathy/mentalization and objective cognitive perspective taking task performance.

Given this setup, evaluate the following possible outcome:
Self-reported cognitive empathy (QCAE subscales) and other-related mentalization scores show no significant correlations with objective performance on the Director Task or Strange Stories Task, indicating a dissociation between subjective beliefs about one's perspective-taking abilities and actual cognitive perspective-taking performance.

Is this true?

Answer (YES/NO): YES